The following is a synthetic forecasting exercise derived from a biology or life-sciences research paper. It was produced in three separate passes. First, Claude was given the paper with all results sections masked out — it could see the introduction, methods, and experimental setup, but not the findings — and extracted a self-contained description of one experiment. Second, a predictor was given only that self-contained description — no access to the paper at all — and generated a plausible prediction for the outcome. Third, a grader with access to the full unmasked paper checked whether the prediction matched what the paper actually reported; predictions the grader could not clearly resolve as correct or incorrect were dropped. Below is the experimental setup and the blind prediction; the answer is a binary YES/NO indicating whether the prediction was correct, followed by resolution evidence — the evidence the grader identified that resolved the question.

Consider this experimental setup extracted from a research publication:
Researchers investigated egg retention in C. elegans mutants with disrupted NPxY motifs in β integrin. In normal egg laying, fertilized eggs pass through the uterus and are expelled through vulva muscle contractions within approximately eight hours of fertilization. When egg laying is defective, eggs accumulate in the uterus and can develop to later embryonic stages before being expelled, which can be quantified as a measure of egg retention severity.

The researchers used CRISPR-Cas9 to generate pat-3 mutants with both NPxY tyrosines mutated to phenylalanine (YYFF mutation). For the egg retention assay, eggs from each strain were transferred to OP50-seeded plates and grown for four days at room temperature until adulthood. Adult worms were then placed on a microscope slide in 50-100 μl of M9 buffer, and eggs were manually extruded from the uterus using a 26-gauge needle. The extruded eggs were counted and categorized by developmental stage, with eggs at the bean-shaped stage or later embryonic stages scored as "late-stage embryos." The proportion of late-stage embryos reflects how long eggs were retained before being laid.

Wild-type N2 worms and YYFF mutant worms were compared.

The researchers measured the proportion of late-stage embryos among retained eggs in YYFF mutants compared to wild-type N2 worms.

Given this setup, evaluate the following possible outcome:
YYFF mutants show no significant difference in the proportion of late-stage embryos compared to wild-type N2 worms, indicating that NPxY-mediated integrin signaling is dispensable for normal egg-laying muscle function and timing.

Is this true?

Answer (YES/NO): NO